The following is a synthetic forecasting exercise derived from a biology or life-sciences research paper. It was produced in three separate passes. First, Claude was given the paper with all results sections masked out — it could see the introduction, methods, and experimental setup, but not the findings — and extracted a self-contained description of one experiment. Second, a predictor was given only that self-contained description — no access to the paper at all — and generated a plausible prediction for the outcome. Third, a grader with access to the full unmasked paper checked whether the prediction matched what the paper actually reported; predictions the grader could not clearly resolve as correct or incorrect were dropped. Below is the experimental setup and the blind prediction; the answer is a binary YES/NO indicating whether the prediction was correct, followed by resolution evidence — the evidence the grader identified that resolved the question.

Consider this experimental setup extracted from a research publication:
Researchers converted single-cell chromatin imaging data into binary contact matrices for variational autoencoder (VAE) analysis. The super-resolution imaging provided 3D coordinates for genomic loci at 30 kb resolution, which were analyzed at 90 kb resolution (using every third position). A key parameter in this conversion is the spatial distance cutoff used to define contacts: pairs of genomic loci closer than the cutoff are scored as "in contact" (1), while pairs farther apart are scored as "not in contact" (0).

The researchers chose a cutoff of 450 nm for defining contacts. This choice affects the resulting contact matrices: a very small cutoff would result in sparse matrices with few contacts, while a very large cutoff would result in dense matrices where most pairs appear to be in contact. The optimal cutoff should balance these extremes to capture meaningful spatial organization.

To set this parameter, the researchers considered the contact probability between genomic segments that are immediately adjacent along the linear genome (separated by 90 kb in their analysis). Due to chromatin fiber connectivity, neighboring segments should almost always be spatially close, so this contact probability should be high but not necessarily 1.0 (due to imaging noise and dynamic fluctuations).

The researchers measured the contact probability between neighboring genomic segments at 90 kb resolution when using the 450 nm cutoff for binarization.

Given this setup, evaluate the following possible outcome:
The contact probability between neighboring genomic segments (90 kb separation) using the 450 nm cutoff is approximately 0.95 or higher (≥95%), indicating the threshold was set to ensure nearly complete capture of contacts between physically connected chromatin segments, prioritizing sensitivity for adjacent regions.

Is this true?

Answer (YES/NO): NO